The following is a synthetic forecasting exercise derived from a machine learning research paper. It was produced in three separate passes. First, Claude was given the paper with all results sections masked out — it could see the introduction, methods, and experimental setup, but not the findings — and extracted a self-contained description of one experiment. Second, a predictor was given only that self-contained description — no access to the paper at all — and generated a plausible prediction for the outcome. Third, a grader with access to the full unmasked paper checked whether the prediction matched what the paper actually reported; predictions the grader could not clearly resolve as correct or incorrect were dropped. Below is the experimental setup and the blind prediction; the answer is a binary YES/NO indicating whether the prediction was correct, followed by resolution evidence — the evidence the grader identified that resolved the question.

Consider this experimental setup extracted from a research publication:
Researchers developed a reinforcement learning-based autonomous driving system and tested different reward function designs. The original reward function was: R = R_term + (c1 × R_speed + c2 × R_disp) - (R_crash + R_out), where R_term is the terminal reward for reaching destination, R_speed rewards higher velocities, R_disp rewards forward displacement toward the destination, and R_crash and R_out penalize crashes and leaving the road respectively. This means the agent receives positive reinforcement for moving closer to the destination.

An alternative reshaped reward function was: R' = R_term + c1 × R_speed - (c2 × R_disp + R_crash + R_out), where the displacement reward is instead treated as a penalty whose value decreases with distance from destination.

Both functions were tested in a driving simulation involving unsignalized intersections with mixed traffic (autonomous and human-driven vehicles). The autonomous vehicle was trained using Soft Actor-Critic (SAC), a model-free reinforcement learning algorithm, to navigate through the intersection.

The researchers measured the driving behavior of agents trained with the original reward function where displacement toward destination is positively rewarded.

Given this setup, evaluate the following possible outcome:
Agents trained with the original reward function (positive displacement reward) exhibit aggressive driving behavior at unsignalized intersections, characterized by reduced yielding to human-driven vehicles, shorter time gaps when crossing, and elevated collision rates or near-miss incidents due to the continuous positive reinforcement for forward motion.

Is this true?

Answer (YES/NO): NO